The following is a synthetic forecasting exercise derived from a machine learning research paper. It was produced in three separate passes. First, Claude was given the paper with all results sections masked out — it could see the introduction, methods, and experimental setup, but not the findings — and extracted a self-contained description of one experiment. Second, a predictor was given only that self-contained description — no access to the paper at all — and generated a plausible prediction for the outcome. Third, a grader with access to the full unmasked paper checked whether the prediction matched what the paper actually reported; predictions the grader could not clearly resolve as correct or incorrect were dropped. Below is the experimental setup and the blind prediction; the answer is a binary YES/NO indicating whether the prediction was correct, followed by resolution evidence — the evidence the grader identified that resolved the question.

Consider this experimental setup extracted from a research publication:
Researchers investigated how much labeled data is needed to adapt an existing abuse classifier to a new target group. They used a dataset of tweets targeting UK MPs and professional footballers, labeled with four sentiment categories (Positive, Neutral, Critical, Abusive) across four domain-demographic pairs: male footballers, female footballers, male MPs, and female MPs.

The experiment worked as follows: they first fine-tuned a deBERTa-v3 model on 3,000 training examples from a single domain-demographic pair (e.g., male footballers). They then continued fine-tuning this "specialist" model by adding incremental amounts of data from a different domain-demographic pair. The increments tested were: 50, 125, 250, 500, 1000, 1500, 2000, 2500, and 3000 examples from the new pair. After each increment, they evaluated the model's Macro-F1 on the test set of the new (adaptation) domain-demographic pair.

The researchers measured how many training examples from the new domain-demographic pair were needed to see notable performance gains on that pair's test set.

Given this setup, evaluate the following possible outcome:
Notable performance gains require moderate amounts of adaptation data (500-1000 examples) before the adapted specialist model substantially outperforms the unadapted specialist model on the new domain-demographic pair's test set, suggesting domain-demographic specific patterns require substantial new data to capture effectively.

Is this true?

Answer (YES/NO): NO